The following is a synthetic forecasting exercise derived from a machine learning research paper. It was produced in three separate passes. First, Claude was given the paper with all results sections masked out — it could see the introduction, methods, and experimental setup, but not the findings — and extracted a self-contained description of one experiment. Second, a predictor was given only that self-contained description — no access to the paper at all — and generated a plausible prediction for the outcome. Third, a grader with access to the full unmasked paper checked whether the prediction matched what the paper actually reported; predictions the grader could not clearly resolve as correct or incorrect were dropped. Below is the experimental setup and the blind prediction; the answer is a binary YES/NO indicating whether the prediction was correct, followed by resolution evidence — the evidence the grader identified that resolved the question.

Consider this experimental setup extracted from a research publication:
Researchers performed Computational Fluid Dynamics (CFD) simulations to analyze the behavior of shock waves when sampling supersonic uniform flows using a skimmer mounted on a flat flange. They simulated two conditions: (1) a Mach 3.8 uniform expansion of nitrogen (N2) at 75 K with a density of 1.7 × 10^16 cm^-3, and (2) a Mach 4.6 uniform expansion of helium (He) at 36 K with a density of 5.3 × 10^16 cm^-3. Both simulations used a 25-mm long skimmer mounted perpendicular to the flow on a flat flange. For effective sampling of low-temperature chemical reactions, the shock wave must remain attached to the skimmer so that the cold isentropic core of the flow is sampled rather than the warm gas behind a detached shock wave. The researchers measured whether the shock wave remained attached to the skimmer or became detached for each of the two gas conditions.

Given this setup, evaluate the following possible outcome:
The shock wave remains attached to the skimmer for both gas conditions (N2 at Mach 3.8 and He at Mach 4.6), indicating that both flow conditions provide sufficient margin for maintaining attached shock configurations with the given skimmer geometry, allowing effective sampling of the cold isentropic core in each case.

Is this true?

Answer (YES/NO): NO